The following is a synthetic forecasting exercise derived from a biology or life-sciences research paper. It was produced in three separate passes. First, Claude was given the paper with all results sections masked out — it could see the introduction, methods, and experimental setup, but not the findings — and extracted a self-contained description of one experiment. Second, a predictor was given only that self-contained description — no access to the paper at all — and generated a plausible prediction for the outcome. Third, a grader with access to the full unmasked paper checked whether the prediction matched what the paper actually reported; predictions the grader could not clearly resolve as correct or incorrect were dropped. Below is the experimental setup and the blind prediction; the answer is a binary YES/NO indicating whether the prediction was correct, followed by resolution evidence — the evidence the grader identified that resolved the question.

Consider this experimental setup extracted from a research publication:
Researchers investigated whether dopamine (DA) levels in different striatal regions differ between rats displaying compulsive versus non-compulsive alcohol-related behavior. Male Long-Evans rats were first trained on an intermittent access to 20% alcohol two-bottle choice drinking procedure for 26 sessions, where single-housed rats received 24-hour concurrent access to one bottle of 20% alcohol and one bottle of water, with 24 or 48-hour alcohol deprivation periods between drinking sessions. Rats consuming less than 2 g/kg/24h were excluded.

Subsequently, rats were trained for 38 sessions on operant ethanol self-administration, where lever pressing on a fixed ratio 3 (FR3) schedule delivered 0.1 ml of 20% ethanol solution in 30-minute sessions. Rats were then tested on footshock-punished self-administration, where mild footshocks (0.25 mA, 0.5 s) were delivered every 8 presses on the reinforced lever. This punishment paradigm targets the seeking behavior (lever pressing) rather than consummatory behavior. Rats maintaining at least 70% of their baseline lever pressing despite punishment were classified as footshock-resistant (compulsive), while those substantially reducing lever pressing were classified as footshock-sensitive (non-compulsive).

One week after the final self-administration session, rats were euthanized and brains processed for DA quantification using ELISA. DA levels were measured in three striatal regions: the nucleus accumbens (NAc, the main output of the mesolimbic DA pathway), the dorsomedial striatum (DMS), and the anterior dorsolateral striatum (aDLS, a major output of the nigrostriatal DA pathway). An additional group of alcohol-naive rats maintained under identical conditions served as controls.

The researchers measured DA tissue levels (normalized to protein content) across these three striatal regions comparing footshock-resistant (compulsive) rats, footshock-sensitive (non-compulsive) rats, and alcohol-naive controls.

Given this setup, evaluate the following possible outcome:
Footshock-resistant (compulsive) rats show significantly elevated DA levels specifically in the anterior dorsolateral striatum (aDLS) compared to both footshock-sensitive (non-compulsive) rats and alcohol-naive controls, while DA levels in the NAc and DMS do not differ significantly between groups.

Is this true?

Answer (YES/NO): NO